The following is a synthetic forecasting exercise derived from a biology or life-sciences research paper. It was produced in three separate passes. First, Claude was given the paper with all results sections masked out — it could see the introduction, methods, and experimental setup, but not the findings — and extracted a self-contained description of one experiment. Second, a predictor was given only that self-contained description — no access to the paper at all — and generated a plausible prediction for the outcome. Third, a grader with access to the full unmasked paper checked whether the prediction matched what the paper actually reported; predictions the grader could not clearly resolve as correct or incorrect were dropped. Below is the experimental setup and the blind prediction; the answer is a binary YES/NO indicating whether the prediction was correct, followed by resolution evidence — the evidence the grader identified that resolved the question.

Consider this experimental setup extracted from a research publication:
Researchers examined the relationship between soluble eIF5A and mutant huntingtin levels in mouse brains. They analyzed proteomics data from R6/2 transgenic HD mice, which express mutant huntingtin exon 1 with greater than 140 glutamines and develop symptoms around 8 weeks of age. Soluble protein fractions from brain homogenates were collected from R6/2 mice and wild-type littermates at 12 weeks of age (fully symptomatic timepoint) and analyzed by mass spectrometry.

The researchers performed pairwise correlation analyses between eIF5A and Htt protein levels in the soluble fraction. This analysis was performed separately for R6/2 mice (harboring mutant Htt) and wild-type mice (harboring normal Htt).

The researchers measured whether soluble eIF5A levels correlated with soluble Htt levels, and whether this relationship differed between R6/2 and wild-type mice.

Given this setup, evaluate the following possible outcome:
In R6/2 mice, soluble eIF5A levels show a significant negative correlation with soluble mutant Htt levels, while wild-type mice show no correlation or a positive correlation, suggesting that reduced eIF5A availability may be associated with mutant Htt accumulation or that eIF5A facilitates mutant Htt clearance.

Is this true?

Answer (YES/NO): YES